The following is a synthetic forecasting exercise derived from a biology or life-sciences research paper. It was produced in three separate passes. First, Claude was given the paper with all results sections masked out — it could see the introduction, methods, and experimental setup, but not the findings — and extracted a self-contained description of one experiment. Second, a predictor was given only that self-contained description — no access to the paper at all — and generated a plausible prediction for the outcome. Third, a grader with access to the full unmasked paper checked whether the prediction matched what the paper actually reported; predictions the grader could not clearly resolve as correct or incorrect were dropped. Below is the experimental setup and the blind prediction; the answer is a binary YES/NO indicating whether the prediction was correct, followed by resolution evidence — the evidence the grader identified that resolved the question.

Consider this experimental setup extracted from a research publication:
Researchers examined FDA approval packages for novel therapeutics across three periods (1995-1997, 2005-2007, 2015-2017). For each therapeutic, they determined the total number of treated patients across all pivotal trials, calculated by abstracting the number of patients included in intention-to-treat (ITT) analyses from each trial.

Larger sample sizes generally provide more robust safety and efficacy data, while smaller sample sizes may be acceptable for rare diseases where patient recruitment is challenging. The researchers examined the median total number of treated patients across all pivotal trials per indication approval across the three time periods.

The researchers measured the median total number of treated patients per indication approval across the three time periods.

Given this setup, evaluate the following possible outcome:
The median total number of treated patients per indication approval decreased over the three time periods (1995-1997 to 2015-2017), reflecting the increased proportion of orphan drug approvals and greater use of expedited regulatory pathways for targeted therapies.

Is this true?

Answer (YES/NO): NO